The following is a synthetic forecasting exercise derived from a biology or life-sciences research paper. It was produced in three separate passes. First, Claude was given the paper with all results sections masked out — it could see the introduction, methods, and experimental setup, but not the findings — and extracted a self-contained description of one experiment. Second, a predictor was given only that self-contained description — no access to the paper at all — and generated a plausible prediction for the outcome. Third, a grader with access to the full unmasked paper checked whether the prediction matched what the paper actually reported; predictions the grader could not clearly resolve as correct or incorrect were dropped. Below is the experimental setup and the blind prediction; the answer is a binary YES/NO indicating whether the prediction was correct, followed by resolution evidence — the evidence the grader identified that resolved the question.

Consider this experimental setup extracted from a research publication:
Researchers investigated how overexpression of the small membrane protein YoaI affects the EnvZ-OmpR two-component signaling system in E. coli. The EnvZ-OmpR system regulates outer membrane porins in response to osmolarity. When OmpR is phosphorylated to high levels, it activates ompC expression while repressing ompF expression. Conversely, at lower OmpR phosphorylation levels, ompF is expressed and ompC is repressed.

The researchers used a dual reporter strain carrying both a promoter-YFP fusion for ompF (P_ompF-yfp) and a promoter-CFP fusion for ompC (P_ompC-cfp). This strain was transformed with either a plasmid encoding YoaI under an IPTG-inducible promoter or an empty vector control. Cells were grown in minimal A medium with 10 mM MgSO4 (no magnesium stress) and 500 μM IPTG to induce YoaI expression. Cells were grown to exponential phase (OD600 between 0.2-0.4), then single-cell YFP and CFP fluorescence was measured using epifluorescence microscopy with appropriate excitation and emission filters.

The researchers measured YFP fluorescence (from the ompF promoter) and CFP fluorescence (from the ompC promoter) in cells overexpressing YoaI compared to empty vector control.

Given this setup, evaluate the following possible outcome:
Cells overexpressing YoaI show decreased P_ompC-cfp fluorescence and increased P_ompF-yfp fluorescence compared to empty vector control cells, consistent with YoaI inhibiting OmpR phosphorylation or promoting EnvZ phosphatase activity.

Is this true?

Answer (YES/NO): NO